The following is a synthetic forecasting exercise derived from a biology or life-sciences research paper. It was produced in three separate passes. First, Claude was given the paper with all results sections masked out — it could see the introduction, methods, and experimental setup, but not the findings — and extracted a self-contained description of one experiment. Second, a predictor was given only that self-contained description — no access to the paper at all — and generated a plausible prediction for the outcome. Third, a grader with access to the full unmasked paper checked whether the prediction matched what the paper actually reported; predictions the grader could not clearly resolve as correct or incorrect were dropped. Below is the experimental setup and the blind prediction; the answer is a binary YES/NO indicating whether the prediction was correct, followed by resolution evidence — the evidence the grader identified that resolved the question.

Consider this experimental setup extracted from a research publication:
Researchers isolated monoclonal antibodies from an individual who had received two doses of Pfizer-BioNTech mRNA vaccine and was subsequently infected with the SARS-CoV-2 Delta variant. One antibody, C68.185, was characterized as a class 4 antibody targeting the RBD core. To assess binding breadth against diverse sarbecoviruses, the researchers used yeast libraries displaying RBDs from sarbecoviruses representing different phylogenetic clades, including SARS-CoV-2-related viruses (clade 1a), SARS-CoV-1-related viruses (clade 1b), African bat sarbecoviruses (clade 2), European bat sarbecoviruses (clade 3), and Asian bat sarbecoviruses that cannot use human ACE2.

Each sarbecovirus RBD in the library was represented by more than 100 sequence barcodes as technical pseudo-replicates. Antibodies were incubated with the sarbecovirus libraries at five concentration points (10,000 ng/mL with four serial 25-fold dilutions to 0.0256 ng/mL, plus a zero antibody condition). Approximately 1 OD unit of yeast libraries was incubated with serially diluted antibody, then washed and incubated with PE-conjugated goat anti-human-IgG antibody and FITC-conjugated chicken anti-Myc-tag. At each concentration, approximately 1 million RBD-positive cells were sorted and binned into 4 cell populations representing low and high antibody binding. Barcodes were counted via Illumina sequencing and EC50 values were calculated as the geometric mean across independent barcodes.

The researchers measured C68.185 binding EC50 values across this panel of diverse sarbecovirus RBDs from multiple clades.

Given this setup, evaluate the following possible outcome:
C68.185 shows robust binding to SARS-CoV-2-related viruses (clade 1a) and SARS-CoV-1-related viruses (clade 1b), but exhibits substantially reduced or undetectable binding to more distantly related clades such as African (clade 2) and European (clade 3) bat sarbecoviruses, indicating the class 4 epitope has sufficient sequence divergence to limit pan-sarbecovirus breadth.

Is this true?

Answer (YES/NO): NO